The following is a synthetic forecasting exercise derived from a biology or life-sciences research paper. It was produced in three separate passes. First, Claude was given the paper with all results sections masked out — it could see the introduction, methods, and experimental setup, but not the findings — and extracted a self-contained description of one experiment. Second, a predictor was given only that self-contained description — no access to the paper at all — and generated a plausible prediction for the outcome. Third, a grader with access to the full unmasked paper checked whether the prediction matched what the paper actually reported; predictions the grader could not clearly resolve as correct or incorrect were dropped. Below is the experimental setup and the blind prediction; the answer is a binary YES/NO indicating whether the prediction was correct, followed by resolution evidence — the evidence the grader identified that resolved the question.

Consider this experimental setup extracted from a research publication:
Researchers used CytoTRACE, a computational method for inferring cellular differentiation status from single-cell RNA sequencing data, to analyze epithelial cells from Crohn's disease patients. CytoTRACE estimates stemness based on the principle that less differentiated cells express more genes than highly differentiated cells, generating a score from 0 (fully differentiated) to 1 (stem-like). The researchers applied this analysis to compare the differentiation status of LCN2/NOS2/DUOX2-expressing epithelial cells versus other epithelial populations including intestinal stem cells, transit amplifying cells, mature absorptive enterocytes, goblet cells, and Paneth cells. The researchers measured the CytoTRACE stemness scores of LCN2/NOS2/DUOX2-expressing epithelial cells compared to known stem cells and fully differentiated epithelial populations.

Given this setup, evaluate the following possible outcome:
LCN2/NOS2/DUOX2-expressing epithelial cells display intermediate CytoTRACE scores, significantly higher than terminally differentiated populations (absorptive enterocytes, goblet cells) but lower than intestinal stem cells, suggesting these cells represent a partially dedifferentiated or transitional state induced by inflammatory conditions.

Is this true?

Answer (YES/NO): YES